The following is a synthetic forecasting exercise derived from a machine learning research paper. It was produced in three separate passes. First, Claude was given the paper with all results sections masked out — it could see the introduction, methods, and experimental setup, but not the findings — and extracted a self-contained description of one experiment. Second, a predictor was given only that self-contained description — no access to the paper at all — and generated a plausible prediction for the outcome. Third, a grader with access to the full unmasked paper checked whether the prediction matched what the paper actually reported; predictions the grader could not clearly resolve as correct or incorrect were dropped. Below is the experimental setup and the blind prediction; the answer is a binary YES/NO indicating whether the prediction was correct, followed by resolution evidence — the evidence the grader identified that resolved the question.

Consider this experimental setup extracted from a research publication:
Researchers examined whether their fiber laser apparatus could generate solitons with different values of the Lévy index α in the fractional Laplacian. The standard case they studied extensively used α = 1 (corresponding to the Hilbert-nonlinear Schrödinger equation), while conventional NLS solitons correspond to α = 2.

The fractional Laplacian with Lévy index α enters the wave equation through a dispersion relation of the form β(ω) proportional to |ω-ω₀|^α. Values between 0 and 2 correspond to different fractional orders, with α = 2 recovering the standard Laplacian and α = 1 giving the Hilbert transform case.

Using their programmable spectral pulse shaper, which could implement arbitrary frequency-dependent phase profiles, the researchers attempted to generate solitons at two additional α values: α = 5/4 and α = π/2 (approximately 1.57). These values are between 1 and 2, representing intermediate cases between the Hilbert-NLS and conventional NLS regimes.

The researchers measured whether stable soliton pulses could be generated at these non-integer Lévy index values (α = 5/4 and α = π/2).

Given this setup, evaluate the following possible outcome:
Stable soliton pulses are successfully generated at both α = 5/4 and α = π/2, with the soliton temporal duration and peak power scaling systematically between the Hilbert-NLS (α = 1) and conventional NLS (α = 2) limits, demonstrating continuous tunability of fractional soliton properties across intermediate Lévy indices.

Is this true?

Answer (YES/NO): NO